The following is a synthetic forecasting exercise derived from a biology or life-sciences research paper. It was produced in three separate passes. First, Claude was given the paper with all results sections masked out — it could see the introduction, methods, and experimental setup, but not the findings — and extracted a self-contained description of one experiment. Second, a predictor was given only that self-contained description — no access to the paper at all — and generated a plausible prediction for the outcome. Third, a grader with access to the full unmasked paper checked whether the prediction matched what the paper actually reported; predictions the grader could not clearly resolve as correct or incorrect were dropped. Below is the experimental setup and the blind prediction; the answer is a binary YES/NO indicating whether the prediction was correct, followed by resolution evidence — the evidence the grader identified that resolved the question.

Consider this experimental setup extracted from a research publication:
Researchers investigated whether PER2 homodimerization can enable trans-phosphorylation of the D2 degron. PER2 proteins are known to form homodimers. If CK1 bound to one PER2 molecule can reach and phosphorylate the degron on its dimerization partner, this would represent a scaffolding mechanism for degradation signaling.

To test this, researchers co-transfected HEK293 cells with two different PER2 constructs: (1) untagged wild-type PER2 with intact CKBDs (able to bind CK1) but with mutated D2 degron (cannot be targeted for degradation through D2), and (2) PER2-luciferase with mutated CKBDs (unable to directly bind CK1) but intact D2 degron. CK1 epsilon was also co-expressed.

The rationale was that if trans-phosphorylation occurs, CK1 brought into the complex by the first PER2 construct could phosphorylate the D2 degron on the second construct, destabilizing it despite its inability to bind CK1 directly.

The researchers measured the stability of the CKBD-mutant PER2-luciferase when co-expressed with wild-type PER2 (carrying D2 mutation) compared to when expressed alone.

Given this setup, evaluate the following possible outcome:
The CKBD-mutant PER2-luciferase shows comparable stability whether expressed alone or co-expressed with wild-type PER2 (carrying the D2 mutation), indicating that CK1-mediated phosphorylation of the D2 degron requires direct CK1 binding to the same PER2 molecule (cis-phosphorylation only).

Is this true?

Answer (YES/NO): NO